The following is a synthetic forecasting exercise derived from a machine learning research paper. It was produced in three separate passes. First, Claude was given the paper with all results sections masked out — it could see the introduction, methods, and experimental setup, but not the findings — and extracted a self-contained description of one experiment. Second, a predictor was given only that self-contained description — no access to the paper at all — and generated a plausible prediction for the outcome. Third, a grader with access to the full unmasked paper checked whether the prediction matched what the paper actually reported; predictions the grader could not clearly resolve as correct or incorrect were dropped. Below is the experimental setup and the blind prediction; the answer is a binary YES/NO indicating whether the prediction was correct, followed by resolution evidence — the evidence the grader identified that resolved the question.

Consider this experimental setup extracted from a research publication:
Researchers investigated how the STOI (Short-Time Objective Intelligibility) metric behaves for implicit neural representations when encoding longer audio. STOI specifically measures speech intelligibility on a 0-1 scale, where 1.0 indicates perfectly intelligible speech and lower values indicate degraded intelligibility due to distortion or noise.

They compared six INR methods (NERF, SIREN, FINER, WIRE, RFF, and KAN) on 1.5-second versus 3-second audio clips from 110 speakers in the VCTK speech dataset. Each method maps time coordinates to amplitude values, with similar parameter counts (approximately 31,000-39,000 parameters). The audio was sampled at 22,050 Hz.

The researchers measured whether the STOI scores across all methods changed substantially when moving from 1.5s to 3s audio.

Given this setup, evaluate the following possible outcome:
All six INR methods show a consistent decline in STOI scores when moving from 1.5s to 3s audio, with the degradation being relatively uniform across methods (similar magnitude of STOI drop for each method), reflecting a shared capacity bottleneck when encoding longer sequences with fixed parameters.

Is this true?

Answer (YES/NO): NO